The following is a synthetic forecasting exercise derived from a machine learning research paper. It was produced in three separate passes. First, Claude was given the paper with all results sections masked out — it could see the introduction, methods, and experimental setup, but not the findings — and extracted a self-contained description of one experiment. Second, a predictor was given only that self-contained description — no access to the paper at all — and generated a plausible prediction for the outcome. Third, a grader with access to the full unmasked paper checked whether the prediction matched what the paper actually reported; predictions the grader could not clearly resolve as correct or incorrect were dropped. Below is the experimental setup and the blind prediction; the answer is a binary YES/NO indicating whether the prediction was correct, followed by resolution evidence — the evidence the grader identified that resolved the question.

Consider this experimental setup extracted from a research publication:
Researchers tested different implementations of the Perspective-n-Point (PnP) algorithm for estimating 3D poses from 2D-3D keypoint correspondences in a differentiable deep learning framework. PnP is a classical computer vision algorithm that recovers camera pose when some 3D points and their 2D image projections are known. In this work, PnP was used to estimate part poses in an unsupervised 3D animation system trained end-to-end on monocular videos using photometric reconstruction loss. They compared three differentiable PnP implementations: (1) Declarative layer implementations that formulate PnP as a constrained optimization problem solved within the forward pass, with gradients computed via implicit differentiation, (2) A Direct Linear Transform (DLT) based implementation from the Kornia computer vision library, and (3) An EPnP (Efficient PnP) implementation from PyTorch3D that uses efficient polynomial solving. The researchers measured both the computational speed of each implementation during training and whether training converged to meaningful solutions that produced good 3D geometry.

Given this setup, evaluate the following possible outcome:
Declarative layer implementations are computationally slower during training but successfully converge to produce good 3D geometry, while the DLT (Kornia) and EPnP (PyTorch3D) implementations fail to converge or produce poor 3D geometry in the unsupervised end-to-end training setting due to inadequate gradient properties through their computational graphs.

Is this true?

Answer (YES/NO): NO